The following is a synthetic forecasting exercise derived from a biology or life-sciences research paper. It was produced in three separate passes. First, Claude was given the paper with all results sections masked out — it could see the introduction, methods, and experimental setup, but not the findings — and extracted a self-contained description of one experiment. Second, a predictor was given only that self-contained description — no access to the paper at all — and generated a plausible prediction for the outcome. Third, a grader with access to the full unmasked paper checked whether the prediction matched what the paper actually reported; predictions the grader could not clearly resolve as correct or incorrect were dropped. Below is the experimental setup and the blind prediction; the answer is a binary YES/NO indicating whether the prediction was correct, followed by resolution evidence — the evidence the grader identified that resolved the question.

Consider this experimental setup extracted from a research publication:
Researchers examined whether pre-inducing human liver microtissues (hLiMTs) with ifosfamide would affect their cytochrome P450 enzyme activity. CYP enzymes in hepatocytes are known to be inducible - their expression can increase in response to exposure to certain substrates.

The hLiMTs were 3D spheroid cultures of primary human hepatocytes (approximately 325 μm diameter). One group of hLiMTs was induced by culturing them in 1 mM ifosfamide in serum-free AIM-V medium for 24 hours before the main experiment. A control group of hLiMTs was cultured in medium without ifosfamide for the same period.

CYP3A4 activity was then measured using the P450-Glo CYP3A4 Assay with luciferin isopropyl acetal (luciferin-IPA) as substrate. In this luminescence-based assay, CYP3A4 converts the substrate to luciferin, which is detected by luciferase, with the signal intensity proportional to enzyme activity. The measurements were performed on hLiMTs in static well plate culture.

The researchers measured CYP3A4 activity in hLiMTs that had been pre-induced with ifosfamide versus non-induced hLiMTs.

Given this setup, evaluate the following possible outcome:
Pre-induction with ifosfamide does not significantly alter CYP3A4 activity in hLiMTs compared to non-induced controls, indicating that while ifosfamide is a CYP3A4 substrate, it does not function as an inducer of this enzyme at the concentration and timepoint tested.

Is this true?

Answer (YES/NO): NO